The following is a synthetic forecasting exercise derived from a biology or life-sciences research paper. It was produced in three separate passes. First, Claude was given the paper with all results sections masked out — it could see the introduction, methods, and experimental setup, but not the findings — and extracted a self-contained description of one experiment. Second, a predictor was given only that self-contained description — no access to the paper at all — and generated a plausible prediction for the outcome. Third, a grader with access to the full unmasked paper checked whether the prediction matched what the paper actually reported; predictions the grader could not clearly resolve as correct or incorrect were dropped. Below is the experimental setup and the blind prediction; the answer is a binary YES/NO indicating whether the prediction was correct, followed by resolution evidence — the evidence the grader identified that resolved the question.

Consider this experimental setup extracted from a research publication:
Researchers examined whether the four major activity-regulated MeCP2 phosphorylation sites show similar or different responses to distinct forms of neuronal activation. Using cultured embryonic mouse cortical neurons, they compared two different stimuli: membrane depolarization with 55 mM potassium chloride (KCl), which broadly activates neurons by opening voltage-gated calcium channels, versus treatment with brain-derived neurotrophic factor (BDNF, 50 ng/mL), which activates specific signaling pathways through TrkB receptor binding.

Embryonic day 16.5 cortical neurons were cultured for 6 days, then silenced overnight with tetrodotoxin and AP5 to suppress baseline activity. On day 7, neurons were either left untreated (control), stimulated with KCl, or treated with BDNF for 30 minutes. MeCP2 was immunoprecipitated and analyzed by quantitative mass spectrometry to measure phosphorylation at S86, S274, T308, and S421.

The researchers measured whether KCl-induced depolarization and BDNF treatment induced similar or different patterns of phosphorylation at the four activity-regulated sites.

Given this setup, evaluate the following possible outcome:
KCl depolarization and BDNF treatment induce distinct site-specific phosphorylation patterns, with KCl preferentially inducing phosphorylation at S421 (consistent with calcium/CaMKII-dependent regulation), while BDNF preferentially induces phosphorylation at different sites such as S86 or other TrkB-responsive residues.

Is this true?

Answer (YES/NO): NO